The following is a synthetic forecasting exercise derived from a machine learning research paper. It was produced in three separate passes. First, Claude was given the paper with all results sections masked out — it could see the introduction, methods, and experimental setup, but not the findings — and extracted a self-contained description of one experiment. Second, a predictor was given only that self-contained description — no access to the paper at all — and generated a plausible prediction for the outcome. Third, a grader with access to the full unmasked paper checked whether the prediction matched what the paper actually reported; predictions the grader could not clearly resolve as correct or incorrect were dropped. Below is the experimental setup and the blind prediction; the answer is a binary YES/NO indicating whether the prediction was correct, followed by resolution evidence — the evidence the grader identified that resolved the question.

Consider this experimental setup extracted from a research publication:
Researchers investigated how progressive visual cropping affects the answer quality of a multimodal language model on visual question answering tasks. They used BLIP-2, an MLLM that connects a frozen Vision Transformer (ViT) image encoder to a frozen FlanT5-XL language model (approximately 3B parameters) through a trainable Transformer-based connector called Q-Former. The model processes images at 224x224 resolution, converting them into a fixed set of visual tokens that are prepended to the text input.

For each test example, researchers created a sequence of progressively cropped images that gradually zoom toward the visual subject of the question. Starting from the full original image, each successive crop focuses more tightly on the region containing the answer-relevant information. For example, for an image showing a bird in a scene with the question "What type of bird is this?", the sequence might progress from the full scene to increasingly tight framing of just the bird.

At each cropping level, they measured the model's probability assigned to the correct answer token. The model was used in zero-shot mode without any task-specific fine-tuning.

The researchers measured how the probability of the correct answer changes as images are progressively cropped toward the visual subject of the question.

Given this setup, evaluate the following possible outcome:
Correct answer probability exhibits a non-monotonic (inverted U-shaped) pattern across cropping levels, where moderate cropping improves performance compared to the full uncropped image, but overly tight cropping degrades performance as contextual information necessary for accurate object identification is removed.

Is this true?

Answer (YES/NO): NO